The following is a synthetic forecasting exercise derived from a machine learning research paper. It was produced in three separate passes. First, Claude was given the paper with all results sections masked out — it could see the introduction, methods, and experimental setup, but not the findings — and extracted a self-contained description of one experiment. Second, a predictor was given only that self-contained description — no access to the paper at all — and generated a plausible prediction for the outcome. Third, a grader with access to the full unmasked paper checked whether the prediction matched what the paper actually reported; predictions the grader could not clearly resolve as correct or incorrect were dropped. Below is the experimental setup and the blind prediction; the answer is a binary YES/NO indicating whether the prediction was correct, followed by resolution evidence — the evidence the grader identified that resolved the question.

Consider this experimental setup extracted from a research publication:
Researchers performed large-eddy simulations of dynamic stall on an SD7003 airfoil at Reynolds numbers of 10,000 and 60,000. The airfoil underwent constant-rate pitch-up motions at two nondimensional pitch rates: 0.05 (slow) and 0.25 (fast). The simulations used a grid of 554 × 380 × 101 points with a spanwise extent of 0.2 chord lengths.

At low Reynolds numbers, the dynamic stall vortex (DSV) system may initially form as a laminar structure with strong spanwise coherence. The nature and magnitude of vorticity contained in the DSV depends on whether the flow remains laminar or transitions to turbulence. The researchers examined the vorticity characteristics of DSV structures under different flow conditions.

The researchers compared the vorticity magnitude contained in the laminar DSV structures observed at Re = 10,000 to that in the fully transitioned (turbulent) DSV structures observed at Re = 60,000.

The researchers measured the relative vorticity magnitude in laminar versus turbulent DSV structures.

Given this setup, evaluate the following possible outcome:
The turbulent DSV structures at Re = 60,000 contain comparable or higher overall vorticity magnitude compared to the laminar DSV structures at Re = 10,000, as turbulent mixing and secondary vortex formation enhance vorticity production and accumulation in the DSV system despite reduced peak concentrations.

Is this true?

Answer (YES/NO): NO